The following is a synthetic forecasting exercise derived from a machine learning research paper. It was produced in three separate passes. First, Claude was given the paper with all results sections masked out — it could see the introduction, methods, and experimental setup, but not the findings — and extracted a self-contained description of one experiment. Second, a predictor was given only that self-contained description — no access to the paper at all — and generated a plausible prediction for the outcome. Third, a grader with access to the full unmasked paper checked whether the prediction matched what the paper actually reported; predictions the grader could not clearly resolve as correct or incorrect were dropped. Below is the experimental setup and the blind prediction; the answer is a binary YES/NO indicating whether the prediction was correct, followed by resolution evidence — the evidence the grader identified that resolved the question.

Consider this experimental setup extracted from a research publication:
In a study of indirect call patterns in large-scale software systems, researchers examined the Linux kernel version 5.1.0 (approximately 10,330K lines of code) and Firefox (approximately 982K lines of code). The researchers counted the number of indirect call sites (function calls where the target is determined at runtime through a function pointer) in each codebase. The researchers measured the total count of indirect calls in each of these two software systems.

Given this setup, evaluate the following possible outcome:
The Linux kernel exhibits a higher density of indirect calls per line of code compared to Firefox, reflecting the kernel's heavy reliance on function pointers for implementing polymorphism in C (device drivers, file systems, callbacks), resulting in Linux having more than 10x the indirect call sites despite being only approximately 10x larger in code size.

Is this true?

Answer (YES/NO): NO